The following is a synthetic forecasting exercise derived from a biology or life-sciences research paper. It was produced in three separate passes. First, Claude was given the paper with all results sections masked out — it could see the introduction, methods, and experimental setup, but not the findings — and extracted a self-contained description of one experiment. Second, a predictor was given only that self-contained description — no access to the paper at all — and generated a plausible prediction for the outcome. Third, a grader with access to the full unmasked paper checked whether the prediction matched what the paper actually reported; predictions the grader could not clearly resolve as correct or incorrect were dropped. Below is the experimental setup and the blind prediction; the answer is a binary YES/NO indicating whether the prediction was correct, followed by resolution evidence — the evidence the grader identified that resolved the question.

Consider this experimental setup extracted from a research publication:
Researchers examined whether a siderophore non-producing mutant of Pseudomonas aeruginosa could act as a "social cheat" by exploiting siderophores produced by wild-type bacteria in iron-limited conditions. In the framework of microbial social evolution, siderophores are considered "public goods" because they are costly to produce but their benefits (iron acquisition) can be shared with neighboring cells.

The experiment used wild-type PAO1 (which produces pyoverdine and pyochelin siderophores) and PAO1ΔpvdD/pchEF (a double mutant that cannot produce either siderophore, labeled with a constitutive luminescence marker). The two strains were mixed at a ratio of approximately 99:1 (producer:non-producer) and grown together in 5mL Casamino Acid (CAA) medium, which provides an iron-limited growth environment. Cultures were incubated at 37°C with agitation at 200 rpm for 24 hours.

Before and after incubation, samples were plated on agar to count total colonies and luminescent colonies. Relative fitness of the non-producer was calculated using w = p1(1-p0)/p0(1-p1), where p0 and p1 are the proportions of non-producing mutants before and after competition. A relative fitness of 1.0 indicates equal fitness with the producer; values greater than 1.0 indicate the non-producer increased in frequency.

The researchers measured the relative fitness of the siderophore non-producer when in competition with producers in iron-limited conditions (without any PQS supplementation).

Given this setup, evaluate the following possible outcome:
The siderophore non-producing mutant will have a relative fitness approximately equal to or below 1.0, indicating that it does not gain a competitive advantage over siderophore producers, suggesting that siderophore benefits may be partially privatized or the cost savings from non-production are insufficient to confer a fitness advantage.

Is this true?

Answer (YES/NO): NO